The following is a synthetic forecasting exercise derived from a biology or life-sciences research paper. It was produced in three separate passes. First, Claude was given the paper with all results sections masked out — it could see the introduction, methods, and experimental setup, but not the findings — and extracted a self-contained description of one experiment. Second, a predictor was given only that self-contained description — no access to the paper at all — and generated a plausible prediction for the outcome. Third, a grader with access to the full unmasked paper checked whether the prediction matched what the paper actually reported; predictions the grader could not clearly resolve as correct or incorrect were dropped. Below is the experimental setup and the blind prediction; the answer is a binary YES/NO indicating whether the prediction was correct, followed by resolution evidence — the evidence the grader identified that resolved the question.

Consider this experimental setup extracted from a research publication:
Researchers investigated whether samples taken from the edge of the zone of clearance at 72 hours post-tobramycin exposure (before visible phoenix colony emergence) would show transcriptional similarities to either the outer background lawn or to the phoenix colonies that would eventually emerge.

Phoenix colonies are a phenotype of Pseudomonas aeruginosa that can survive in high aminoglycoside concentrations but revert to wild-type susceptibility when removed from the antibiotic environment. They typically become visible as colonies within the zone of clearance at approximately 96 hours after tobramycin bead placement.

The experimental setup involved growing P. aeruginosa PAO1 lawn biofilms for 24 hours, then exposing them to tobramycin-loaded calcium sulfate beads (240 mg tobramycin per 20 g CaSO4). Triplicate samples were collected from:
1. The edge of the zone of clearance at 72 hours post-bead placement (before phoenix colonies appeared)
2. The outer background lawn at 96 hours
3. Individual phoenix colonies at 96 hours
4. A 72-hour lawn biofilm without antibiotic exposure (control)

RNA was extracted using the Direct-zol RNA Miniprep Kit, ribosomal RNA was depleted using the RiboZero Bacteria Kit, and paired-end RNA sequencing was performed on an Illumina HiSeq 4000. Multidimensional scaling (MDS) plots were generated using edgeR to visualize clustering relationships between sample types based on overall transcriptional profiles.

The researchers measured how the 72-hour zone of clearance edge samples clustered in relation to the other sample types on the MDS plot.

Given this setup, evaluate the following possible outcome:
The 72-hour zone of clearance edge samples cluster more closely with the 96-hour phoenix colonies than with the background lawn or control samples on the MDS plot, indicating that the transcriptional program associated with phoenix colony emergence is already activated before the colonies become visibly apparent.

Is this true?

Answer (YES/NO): NO